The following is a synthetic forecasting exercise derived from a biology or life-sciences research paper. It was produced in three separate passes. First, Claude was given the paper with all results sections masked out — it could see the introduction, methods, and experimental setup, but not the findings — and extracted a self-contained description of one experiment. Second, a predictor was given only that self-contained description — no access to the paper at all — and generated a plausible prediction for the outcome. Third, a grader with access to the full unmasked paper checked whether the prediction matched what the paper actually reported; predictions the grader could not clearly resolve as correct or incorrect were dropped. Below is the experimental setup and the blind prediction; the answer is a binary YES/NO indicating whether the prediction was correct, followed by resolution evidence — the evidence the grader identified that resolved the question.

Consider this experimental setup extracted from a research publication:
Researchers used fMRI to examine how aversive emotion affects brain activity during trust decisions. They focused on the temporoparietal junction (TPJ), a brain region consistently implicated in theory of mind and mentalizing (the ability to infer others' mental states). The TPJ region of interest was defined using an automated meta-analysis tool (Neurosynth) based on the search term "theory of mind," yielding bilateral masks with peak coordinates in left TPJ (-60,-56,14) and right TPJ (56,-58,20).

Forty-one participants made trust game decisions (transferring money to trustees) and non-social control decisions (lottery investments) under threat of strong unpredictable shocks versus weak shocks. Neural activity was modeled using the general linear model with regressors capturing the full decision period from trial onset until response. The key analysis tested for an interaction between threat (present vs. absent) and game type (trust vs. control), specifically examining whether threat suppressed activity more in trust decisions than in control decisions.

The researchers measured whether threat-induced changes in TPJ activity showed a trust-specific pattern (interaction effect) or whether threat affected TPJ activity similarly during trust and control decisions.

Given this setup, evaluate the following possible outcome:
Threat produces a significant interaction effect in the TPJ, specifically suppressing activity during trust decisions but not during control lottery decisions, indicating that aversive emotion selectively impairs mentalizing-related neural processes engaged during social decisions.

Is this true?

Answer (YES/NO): YES